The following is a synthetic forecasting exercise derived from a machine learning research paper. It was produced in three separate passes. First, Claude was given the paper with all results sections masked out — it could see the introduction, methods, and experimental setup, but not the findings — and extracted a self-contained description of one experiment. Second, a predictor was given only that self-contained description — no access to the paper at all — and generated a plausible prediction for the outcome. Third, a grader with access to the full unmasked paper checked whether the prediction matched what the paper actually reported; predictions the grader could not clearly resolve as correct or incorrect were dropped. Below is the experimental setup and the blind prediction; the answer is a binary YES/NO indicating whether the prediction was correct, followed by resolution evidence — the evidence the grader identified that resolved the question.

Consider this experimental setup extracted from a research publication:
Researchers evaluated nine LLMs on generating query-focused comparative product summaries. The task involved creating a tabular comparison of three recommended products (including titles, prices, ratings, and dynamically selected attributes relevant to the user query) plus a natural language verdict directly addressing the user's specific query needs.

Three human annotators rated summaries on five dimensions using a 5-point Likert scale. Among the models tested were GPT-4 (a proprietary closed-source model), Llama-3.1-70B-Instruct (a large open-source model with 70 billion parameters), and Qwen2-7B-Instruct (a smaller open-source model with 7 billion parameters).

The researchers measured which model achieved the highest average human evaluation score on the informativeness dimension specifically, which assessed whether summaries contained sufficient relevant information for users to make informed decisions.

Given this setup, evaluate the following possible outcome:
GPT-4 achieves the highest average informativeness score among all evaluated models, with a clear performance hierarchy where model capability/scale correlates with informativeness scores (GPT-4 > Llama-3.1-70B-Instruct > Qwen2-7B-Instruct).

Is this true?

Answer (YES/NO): NO